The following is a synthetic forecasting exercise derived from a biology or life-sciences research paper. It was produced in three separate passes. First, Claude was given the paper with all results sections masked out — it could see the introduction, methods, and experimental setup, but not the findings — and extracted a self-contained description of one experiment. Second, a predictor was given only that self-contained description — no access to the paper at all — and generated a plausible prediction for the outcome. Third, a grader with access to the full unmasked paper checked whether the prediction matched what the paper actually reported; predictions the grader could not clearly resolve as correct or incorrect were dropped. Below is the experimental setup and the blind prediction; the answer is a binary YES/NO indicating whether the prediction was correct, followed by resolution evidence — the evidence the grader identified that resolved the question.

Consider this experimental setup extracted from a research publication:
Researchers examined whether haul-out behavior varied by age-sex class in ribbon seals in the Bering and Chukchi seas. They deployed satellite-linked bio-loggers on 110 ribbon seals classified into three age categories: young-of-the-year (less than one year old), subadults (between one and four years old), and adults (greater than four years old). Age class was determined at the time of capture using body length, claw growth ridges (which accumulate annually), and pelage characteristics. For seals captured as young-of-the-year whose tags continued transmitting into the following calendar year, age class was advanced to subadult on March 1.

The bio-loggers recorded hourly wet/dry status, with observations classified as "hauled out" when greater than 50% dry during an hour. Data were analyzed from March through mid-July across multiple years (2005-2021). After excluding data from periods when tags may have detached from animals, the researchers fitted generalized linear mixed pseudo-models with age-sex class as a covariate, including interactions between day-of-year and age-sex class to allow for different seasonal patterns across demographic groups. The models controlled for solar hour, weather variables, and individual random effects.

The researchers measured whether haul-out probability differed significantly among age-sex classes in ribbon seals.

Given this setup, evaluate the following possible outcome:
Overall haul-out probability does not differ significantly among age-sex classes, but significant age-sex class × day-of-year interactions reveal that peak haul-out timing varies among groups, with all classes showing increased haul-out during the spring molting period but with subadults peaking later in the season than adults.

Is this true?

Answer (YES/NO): NO